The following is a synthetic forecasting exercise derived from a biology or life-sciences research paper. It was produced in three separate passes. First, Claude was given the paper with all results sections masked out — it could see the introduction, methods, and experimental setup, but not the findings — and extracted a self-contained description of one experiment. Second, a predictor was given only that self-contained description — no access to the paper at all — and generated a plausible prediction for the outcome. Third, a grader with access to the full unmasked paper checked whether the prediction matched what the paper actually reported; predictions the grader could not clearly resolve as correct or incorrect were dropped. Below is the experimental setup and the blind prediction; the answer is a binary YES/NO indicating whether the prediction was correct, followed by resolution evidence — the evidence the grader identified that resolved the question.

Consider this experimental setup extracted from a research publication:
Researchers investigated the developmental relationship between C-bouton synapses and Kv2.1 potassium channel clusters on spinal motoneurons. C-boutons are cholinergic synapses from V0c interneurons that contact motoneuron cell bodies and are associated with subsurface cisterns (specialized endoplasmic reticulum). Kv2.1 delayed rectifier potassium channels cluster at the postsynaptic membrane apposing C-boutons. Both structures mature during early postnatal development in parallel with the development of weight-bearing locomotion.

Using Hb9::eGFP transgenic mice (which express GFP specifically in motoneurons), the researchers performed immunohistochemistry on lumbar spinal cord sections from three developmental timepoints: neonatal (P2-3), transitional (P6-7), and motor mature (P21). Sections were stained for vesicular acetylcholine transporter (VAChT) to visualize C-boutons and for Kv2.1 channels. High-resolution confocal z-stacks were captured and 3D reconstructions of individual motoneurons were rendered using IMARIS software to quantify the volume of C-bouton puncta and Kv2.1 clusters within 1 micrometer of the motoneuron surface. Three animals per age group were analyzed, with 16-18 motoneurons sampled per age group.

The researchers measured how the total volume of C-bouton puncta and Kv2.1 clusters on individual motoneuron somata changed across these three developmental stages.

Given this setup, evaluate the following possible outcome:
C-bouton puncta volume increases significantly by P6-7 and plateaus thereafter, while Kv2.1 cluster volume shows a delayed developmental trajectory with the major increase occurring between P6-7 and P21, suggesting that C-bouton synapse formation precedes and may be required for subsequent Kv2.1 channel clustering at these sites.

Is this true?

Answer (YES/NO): NO